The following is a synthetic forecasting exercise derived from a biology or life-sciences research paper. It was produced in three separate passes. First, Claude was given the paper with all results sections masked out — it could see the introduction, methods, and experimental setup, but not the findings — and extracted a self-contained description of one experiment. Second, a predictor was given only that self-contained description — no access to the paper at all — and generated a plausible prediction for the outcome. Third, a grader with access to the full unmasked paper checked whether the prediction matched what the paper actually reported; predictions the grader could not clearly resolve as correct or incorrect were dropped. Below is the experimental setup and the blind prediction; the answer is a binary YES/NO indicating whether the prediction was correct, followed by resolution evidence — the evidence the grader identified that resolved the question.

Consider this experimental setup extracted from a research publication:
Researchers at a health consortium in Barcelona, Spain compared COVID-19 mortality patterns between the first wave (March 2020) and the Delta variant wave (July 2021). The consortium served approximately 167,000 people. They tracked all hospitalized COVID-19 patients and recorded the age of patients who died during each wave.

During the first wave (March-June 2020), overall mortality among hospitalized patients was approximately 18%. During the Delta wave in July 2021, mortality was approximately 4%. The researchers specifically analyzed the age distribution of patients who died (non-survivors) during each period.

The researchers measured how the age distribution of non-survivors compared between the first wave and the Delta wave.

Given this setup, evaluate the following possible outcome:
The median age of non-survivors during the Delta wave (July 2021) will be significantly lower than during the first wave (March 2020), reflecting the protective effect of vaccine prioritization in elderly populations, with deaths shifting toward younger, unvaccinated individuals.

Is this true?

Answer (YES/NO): NO